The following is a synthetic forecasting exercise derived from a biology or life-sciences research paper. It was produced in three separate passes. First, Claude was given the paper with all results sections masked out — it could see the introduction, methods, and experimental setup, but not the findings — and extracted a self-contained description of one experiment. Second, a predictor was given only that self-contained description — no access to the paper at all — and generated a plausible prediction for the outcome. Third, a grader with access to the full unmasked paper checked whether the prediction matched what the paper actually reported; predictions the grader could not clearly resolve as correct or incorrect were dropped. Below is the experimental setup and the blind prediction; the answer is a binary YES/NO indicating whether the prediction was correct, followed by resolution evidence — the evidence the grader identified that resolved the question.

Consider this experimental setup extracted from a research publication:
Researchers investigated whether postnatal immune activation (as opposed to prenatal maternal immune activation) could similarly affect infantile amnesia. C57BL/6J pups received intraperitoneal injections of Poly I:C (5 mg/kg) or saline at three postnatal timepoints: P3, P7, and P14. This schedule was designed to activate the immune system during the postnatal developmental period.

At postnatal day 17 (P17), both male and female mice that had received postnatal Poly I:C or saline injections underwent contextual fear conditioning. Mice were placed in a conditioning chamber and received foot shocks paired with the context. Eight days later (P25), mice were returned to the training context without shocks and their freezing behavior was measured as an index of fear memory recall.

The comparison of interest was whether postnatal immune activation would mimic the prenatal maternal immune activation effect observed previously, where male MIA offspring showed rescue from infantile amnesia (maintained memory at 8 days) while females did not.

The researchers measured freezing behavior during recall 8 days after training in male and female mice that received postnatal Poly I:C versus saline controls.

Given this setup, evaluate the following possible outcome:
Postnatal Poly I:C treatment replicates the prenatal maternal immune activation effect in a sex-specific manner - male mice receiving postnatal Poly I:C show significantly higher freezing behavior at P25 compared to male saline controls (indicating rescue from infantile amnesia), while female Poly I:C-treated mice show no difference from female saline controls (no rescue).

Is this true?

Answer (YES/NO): NO